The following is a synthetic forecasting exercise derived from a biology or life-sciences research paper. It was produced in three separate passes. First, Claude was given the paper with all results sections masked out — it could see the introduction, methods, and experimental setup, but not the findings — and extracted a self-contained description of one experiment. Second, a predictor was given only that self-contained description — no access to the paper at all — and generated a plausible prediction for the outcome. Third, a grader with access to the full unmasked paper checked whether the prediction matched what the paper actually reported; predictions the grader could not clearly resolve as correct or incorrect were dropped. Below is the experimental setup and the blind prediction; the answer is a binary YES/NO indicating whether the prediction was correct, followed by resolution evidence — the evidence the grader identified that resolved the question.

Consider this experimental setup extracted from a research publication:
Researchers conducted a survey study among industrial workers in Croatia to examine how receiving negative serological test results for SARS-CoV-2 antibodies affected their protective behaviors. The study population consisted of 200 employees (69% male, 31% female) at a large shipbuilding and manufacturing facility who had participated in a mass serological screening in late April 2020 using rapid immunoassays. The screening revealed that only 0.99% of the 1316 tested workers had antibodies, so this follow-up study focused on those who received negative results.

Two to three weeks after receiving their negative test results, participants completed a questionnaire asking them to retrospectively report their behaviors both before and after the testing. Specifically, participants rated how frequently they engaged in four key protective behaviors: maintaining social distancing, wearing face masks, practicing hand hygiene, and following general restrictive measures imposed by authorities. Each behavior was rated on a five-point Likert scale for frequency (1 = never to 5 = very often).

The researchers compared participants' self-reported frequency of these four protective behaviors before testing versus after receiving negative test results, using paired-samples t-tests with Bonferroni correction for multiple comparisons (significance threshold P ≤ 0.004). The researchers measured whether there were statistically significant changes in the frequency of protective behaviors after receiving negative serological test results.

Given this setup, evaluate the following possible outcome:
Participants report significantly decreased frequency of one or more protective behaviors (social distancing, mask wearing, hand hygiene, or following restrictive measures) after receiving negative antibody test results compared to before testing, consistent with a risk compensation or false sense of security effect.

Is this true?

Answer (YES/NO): YES